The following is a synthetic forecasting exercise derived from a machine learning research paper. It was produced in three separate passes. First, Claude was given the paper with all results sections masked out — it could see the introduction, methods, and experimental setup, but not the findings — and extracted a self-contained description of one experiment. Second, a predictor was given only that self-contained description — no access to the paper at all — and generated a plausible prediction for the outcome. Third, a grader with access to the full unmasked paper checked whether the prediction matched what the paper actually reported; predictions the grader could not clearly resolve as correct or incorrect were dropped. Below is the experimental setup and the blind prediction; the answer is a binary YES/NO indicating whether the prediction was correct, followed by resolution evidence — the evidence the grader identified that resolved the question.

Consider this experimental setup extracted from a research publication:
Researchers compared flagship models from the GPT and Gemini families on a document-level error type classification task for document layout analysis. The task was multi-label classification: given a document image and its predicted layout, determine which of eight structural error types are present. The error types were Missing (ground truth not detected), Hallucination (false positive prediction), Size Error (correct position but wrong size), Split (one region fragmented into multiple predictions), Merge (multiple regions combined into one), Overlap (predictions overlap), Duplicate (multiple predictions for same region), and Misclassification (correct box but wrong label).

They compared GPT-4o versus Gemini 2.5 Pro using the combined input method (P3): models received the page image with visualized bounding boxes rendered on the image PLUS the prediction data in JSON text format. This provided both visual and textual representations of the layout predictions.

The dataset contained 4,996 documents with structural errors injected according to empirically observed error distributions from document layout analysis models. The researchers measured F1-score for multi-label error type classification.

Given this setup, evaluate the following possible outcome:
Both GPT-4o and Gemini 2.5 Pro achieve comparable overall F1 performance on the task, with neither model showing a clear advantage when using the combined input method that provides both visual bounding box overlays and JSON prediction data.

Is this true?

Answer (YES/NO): NO